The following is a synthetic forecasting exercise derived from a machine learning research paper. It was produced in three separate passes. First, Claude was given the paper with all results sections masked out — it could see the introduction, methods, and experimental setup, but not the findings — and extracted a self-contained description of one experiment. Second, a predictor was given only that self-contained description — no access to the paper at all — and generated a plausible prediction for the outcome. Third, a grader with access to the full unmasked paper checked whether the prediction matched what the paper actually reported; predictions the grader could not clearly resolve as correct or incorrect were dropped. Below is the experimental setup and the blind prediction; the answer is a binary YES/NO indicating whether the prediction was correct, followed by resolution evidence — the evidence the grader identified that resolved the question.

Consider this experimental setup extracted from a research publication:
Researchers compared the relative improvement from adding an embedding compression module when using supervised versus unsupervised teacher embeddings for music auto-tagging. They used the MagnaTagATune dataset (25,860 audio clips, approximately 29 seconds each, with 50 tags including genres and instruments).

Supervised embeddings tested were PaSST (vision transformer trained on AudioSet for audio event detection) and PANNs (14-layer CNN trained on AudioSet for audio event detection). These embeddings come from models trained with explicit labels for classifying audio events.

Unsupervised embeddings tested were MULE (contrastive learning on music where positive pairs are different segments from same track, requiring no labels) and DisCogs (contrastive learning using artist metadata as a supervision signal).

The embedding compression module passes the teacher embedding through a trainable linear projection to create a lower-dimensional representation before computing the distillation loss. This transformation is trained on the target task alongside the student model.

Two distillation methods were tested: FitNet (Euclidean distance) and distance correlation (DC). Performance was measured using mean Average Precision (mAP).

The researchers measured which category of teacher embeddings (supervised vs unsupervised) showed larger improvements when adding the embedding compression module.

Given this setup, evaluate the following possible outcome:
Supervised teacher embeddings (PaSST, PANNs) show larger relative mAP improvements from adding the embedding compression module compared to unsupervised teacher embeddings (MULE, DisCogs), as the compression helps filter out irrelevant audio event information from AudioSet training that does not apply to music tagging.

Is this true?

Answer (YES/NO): NO